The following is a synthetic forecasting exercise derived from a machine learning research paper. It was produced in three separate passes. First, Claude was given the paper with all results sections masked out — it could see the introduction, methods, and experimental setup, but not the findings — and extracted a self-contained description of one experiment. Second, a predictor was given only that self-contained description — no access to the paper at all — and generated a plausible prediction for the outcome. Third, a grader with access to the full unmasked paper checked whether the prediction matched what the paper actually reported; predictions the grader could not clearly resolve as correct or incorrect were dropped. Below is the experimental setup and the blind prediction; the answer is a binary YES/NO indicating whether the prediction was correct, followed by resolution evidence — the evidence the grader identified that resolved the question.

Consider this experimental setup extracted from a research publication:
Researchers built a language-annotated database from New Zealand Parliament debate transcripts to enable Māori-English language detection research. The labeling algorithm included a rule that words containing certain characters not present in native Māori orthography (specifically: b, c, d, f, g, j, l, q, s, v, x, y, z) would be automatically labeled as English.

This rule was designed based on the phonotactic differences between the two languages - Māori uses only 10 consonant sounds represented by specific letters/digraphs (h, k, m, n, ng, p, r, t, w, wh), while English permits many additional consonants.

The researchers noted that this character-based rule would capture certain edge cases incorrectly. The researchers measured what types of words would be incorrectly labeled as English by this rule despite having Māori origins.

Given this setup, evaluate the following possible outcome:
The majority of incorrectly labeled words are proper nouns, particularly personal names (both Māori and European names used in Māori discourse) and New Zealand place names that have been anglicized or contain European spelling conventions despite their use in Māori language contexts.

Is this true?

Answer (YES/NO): NO